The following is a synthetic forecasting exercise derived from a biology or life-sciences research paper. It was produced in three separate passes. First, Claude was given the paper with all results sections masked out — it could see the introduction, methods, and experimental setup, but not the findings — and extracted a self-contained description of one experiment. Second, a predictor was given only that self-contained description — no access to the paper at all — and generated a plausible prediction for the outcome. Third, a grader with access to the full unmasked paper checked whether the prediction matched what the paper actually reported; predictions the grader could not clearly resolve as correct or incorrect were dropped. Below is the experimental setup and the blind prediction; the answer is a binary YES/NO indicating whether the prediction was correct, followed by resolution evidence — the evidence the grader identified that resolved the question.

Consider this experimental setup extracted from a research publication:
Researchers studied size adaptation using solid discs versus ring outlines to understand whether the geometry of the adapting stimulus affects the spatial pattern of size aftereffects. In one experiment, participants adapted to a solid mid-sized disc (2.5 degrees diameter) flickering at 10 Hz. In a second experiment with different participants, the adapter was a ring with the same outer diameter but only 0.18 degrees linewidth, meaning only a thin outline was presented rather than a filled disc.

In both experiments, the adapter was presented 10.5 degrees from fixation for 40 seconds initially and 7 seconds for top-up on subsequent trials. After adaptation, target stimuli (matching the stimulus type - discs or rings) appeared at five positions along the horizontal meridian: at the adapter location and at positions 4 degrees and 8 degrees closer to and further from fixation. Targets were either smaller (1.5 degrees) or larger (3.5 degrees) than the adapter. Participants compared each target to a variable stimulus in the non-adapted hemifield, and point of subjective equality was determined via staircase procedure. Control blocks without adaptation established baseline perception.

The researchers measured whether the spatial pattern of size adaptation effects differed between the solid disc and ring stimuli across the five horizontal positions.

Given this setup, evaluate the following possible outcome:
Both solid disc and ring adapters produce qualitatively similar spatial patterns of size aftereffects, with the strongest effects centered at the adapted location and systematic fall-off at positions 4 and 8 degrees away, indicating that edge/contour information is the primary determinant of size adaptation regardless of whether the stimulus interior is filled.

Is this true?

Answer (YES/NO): YES